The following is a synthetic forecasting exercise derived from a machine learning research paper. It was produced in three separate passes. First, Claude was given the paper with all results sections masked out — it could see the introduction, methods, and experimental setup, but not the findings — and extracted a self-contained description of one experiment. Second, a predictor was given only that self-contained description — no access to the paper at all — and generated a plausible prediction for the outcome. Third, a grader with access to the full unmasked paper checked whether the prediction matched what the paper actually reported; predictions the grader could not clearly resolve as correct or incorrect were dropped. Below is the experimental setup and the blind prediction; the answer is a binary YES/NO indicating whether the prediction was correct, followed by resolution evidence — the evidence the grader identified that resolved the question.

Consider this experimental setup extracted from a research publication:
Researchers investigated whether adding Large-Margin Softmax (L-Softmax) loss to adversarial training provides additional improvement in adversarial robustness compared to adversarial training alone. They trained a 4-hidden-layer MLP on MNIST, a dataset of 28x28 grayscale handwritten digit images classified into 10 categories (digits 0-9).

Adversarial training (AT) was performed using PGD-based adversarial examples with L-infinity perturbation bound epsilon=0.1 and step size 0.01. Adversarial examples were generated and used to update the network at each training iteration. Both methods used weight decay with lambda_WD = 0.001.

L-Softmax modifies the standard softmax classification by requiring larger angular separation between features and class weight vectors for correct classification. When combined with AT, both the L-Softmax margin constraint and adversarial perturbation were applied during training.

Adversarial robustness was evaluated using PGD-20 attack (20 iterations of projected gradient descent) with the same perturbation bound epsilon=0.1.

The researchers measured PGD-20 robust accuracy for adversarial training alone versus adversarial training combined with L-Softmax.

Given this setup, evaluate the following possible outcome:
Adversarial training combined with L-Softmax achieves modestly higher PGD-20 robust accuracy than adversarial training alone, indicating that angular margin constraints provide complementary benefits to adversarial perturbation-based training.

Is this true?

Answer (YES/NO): NO